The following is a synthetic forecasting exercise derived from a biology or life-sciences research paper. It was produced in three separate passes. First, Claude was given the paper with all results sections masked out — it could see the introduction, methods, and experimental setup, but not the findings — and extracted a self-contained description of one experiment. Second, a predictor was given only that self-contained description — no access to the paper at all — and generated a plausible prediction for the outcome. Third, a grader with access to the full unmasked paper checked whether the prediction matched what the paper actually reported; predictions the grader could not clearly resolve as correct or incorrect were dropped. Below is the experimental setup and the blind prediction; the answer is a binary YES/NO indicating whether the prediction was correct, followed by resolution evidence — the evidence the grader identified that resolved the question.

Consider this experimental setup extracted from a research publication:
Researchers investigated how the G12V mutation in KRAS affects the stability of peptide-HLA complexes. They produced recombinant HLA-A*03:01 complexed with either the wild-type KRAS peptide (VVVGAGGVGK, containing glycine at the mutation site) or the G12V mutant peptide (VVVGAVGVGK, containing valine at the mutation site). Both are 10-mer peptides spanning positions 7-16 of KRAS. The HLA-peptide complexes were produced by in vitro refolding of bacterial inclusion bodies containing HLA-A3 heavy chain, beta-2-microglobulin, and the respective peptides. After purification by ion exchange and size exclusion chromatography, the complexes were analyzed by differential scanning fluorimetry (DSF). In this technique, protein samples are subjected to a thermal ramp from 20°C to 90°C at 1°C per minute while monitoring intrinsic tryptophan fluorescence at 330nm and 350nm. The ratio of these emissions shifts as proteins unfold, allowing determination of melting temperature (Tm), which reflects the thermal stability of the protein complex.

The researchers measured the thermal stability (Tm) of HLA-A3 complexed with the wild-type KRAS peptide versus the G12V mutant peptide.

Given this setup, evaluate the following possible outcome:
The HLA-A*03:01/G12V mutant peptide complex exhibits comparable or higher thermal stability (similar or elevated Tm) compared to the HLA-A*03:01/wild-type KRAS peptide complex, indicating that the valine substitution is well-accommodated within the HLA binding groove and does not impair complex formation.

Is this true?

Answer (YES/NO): YES